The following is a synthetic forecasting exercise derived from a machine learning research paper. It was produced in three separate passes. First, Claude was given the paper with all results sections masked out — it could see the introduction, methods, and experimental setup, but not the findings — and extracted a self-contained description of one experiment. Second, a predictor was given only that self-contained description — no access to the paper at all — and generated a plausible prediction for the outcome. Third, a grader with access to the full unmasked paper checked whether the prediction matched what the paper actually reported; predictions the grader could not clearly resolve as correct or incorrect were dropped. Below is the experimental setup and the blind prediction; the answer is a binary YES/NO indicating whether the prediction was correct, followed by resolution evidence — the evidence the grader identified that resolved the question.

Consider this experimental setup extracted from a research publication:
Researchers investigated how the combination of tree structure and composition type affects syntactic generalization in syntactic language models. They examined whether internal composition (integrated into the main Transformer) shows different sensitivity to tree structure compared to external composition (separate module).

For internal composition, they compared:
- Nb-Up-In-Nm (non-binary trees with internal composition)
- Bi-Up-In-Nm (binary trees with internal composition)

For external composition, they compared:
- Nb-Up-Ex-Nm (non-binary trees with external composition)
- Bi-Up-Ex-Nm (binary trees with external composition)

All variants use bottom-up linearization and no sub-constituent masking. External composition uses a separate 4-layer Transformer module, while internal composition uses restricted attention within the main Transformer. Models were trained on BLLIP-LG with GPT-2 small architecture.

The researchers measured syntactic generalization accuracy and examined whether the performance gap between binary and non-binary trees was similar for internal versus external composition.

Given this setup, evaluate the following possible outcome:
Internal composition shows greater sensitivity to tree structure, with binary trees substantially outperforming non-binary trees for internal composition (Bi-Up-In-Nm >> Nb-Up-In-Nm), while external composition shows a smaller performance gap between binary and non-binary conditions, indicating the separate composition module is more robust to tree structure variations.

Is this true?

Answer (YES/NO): NO